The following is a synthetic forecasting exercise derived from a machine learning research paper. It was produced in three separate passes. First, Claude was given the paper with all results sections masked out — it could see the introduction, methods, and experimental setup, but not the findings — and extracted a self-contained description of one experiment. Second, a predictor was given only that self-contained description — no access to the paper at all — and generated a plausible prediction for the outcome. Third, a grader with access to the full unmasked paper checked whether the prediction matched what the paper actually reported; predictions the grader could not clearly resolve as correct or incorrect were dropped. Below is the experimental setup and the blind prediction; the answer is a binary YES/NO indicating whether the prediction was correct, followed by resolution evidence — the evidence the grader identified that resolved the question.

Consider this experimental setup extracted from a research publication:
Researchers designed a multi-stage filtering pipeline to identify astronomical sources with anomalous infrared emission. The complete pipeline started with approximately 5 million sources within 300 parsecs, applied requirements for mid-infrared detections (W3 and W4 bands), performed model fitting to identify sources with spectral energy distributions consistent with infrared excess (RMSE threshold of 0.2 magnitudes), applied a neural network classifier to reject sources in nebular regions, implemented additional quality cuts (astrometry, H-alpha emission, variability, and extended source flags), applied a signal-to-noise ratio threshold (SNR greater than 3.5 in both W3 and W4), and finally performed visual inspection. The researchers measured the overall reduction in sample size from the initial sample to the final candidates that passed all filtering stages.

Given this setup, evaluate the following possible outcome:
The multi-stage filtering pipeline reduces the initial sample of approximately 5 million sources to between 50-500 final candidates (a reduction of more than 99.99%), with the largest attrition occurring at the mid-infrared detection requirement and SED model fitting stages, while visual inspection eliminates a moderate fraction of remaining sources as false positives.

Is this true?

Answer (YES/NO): NO